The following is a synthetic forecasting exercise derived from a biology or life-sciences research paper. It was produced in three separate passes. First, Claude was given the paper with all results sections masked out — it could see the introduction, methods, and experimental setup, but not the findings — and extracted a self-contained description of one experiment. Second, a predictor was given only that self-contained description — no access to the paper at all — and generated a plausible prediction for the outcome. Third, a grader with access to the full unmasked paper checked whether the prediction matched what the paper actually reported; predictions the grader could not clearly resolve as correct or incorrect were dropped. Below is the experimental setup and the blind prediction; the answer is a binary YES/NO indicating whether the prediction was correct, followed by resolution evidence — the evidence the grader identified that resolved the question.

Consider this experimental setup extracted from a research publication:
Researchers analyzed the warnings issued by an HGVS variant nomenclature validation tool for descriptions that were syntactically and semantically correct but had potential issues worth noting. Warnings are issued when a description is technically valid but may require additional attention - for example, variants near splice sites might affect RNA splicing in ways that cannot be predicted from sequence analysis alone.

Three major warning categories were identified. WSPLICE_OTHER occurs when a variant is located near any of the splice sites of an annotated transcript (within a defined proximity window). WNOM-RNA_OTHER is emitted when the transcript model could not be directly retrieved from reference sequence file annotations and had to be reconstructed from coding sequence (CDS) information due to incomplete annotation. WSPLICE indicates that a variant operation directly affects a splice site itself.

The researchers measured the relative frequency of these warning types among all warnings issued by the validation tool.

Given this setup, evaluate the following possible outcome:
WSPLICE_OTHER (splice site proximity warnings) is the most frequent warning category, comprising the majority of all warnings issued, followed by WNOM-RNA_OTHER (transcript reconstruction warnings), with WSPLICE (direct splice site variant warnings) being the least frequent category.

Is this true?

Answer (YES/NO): YES